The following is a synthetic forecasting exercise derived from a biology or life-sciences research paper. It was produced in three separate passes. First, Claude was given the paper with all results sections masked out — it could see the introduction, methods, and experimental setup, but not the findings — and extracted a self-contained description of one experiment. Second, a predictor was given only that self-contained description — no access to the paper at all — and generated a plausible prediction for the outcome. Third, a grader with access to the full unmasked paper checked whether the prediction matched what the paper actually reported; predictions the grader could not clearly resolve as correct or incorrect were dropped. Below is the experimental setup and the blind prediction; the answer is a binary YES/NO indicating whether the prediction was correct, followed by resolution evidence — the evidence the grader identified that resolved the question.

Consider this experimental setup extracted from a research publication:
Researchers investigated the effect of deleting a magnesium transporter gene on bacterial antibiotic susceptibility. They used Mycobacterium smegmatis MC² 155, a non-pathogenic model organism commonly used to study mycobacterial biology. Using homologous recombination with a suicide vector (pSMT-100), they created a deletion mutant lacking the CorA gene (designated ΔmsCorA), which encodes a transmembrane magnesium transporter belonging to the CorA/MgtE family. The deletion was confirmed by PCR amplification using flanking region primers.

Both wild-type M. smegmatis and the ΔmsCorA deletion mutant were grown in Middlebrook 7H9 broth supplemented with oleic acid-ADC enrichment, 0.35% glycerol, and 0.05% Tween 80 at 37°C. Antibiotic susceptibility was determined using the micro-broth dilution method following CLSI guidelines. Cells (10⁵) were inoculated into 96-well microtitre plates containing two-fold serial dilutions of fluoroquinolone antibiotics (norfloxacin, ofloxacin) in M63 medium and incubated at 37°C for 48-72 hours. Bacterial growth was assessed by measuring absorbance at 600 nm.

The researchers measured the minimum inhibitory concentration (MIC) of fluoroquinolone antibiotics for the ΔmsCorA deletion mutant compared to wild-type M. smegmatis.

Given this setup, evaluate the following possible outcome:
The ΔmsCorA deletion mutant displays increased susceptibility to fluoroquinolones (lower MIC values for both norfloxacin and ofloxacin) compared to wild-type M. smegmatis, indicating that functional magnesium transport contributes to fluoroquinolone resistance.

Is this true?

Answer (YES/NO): YES